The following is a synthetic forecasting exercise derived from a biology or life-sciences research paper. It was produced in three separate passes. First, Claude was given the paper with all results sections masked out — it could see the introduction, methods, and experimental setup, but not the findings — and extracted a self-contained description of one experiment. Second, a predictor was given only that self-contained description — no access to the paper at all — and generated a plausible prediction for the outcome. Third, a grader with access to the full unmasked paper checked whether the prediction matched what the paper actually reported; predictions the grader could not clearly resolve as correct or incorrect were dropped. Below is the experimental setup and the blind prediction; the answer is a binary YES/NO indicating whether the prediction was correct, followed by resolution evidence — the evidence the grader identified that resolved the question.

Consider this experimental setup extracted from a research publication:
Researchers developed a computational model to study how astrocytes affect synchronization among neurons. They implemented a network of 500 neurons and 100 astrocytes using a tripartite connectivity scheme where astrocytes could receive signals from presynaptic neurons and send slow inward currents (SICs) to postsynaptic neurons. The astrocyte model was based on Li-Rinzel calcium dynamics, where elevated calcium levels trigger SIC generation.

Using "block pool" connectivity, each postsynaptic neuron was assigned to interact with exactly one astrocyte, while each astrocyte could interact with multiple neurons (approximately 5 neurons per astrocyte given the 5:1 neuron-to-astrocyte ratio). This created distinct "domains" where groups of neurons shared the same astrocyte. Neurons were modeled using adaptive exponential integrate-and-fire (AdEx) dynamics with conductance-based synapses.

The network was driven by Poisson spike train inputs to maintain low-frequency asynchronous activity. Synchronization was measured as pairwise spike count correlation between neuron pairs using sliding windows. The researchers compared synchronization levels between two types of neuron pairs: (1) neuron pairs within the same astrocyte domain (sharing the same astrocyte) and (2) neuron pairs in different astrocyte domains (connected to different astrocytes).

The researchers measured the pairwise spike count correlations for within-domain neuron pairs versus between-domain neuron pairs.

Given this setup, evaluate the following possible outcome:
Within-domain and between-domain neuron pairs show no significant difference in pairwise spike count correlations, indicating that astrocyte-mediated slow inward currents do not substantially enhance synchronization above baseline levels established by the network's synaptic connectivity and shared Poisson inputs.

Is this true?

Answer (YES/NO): NO